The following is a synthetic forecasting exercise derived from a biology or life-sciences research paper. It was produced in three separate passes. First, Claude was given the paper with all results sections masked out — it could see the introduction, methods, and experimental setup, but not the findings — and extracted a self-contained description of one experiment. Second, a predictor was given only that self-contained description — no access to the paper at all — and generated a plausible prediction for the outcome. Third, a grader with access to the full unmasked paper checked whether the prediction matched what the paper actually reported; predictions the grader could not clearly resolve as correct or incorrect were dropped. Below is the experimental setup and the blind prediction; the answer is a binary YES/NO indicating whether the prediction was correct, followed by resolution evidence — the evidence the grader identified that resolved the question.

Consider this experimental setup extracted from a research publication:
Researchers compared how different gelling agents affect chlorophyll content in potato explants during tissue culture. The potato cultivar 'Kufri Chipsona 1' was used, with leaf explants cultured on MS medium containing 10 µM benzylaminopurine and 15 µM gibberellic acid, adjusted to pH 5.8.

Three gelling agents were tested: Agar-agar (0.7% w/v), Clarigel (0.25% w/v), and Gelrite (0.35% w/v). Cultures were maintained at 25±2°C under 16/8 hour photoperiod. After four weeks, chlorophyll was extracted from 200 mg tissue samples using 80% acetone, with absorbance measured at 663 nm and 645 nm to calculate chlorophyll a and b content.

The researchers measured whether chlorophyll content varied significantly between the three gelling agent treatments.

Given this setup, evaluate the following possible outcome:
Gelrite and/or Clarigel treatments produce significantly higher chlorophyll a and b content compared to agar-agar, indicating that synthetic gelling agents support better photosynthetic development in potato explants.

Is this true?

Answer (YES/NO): NO